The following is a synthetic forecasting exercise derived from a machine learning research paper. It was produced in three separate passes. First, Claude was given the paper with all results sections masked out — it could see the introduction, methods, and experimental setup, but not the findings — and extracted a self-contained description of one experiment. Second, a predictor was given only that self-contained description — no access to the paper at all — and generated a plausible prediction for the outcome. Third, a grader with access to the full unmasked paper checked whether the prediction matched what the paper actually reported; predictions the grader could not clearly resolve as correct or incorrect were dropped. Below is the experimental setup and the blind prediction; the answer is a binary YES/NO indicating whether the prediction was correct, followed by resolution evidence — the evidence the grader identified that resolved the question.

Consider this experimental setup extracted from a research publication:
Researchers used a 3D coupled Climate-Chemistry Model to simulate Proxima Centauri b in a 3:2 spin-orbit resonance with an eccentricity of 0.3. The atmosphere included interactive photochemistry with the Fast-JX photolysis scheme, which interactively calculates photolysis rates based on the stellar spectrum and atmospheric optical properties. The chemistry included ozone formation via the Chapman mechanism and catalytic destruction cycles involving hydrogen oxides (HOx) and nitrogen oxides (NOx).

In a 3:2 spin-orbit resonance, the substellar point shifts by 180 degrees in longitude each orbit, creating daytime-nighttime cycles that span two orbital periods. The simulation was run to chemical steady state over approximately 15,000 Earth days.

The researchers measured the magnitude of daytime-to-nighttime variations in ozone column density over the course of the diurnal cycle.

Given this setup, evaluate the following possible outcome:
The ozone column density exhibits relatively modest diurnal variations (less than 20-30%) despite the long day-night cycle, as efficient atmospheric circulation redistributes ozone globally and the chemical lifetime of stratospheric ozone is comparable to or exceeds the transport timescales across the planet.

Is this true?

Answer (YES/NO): YES